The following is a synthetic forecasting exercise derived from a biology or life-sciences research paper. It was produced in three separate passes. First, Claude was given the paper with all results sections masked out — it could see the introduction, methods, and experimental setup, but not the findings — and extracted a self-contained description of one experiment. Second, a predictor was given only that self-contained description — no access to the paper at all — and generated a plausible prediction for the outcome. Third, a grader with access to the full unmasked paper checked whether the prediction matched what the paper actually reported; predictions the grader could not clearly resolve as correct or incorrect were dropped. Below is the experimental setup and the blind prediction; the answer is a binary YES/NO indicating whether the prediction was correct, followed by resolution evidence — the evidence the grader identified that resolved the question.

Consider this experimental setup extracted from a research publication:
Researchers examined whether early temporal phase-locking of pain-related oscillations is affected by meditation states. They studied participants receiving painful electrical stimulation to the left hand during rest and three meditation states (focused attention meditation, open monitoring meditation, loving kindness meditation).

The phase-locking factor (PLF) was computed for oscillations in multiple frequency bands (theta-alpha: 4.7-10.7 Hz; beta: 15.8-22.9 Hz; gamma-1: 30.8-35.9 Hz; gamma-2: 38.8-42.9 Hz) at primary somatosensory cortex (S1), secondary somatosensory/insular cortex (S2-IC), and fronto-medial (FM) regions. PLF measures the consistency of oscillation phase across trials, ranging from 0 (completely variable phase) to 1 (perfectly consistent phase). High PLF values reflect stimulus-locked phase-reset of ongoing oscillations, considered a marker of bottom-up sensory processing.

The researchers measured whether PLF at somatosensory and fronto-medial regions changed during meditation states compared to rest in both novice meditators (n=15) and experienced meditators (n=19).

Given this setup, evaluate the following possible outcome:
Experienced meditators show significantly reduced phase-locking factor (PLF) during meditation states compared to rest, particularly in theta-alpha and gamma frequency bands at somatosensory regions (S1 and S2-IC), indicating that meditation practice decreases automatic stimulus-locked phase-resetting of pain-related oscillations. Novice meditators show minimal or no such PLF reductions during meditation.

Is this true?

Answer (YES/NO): NO